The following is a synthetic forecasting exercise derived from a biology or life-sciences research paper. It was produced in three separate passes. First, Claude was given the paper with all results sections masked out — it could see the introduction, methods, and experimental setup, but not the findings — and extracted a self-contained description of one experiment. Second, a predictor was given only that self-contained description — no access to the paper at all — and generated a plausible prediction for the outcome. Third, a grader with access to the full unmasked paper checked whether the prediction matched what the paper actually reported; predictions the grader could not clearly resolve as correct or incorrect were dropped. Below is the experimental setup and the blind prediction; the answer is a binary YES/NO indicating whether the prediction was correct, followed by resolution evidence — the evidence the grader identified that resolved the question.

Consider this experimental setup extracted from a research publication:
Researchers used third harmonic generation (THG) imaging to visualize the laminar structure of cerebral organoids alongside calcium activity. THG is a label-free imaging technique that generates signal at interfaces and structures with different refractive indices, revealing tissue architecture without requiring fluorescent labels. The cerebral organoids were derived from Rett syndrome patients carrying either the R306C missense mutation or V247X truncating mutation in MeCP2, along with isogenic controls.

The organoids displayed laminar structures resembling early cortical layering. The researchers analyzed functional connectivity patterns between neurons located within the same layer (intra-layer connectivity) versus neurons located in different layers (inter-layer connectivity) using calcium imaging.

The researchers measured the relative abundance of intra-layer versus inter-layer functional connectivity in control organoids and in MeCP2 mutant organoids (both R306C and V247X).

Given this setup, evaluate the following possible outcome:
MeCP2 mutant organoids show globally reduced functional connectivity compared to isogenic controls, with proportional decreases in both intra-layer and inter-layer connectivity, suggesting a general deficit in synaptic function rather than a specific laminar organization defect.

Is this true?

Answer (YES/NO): NO